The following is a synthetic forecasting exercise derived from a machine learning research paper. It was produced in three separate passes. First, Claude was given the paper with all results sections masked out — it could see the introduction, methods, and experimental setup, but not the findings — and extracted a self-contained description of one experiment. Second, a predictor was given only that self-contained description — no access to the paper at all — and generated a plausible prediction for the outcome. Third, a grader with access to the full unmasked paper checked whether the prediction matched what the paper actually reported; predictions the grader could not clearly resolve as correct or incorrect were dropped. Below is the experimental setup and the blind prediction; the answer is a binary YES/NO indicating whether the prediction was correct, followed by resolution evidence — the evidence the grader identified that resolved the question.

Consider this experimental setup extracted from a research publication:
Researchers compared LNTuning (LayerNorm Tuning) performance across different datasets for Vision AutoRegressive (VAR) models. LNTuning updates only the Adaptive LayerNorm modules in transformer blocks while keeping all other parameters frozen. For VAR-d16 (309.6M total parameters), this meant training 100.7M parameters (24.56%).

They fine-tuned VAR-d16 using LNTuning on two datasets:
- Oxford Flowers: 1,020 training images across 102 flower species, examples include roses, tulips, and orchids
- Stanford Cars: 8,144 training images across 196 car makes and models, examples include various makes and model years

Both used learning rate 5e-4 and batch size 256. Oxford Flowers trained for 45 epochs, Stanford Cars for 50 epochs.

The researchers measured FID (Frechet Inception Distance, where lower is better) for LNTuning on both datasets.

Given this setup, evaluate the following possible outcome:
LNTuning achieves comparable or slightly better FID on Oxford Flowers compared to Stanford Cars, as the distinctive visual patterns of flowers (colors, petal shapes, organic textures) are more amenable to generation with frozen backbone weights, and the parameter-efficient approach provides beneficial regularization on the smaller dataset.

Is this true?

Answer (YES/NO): NO